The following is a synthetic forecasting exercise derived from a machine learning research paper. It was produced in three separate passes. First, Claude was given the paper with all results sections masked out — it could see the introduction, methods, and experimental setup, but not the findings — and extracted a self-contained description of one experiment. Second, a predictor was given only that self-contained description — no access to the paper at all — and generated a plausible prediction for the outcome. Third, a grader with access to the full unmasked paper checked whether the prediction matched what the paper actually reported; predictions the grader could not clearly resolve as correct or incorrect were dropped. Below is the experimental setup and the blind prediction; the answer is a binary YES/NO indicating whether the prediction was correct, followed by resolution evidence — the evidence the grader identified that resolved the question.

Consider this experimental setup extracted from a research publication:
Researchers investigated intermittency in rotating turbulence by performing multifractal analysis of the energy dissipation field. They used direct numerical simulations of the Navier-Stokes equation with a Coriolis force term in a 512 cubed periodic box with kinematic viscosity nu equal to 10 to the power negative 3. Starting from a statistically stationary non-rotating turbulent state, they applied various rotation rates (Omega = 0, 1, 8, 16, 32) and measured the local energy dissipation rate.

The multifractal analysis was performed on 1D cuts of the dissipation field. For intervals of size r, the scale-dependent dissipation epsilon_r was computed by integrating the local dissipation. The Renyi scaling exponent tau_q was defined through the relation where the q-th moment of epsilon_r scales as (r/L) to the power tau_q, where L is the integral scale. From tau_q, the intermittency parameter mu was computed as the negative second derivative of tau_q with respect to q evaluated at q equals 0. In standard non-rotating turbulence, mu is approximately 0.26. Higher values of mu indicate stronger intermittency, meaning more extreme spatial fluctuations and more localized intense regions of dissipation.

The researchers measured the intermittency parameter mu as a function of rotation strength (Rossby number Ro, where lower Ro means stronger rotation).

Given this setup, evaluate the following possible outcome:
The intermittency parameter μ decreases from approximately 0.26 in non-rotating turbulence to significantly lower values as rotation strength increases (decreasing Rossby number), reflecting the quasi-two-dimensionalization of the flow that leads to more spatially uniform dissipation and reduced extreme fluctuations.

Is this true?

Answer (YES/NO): YES